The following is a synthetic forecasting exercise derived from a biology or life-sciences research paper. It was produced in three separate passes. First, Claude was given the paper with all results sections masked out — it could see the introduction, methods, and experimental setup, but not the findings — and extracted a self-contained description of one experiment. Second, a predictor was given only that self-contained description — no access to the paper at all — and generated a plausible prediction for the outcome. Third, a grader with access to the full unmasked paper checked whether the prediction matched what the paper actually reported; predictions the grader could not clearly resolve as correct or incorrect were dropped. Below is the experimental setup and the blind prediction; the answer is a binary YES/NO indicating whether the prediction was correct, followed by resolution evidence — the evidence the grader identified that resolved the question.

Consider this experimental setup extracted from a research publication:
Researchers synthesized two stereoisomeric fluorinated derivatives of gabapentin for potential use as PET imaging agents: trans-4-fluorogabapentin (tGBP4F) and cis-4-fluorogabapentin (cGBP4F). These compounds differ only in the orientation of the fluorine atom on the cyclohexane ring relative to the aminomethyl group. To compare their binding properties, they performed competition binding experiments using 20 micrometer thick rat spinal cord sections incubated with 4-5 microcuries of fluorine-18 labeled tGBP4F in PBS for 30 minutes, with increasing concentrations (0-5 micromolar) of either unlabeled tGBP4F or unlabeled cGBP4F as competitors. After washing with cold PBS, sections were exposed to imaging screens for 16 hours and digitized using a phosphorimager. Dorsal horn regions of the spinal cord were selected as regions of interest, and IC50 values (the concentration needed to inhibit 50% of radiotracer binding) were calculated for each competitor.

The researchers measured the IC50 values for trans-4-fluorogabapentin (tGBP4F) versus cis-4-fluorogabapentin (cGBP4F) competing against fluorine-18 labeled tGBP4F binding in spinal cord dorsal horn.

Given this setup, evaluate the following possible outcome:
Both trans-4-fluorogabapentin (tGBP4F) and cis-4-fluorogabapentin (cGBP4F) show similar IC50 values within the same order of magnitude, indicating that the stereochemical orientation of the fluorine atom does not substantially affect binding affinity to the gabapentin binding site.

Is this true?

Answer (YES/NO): NO